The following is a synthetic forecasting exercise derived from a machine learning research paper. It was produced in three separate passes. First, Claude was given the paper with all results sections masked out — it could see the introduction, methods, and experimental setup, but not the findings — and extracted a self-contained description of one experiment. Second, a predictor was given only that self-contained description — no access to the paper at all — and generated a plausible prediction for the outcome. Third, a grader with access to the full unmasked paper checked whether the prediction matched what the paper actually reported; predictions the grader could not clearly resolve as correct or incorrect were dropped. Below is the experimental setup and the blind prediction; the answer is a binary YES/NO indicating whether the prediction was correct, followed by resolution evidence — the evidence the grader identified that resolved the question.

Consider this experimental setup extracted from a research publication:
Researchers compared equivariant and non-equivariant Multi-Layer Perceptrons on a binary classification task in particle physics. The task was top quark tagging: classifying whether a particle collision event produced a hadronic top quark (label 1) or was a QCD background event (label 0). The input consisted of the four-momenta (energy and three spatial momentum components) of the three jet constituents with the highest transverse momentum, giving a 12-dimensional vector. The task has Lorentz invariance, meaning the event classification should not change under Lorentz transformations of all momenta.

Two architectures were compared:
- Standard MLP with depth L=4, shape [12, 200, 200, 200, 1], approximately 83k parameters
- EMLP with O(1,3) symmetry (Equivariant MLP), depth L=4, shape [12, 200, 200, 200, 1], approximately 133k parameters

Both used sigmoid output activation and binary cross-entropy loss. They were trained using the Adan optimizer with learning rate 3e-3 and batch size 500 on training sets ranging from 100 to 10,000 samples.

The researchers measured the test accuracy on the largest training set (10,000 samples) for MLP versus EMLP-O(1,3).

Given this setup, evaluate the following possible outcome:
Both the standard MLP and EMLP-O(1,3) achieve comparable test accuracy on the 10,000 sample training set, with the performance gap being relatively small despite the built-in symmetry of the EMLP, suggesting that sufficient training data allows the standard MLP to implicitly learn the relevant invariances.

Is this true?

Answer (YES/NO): NO